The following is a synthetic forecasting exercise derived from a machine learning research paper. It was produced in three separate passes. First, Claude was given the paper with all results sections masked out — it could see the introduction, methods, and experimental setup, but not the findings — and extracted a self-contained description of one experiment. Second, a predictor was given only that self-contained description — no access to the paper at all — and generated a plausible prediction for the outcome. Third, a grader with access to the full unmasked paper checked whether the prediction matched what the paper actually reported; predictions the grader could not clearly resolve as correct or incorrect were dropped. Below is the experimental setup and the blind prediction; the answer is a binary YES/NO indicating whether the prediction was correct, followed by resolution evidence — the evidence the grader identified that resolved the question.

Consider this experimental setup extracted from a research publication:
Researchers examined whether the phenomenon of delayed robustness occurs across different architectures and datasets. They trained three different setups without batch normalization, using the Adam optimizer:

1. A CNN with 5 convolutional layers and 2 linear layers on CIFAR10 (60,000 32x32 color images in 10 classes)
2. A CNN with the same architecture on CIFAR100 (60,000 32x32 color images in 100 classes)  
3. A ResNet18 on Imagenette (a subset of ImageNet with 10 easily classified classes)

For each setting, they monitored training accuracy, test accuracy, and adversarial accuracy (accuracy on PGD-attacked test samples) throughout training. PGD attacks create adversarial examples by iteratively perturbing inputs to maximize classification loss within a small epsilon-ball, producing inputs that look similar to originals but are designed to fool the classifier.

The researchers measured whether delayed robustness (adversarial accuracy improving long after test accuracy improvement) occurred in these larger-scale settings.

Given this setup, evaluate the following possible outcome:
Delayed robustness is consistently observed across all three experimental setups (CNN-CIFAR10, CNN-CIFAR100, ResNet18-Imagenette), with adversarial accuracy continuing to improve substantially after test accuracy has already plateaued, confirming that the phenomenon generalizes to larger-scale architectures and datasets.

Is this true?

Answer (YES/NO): YES